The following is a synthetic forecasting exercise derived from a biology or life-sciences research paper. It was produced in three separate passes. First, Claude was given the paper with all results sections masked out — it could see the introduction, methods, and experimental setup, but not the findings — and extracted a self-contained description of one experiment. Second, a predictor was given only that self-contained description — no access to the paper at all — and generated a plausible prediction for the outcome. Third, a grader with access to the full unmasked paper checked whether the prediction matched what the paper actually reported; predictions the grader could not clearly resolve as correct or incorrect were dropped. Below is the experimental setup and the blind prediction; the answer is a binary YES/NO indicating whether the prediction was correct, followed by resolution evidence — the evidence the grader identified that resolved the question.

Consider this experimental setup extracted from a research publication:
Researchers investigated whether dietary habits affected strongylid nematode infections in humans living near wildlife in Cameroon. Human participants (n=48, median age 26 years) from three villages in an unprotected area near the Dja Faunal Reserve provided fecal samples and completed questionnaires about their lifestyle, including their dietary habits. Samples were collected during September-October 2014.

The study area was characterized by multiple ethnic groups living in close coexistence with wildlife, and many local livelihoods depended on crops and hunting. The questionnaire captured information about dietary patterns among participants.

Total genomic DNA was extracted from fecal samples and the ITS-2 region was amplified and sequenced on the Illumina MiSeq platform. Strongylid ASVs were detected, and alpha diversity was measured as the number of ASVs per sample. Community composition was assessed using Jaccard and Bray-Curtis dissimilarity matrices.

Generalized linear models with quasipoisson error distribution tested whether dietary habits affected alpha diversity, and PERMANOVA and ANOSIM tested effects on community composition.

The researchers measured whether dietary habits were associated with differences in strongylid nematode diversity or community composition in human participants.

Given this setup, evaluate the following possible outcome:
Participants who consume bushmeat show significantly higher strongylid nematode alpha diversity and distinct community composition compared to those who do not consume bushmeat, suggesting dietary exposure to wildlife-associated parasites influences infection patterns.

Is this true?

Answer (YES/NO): NO